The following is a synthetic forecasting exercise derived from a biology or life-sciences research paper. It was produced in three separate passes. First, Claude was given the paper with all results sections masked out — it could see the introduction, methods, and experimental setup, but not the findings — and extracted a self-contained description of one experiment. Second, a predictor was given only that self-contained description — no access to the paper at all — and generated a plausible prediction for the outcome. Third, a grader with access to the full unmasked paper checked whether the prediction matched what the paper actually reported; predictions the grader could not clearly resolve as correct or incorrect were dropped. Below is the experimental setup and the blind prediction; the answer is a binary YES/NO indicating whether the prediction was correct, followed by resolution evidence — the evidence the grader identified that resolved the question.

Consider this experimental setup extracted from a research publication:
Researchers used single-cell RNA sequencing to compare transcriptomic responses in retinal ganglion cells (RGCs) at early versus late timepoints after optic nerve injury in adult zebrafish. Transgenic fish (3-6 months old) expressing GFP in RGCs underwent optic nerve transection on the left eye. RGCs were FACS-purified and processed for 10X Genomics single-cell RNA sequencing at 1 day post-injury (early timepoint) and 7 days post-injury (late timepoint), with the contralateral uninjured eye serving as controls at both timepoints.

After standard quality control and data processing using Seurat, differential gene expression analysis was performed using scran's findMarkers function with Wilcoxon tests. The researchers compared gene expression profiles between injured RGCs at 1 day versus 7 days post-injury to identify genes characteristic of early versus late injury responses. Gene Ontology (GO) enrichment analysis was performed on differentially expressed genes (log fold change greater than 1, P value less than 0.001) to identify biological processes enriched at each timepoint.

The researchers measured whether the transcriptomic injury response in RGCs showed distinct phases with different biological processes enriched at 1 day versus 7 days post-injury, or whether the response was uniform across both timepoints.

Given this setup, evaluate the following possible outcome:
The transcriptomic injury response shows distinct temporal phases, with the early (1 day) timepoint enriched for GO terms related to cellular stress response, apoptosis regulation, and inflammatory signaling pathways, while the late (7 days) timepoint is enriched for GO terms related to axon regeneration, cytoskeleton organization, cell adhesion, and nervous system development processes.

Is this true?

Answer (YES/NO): NO